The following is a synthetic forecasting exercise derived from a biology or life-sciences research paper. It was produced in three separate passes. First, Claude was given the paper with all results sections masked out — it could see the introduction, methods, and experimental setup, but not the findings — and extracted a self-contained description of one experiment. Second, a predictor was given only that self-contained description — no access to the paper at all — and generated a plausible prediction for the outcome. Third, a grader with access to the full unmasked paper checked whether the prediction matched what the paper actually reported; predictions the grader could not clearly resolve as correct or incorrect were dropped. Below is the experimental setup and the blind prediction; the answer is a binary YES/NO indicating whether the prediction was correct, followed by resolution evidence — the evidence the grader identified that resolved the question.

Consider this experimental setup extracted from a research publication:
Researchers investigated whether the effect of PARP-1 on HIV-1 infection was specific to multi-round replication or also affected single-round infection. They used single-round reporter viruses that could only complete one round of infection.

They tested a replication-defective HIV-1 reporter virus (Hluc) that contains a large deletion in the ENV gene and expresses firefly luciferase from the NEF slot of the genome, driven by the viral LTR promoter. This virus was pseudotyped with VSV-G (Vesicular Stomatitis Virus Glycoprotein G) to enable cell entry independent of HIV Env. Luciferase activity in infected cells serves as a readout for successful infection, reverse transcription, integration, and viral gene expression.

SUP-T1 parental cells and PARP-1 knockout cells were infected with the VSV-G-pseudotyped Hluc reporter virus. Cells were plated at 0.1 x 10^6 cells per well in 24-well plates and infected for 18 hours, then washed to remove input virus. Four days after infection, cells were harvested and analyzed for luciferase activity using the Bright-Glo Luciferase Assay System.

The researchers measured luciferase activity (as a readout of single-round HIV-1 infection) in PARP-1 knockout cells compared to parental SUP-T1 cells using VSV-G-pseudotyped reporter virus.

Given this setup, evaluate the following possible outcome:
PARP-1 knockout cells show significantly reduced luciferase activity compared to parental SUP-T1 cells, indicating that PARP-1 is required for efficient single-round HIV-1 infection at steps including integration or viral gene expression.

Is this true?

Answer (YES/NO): NO